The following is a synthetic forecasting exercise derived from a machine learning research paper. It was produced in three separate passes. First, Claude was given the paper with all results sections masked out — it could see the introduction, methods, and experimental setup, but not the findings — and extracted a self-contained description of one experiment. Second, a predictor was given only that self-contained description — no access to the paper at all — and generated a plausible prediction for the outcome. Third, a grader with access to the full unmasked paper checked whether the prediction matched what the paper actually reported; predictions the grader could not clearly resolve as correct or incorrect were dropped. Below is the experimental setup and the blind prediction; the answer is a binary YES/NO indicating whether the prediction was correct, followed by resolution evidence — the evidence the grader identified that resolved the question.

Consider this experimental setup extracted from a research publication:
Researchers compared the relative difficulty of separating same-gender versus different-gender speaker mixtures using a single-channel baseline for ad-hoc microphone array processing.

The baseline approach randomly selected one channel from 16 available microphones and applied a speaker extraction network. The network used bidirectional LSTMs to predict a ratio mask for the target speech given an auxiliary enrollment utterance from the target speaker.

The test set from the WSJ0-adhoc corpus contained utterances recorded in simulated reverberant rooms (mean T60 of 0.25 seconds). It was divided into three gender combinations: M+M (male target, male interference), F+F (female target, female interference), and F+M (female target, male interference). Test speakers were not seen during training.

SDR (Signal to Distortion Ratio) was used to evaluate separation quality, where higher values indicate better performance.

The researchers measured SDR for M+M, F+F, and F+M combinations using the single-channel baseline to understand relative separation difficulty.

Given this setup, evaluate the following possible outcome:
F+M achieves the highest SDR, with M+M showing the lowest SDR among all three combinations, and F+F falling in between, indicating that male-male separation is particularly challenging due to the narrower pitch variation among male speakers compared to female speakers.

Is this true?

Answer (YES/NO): YES